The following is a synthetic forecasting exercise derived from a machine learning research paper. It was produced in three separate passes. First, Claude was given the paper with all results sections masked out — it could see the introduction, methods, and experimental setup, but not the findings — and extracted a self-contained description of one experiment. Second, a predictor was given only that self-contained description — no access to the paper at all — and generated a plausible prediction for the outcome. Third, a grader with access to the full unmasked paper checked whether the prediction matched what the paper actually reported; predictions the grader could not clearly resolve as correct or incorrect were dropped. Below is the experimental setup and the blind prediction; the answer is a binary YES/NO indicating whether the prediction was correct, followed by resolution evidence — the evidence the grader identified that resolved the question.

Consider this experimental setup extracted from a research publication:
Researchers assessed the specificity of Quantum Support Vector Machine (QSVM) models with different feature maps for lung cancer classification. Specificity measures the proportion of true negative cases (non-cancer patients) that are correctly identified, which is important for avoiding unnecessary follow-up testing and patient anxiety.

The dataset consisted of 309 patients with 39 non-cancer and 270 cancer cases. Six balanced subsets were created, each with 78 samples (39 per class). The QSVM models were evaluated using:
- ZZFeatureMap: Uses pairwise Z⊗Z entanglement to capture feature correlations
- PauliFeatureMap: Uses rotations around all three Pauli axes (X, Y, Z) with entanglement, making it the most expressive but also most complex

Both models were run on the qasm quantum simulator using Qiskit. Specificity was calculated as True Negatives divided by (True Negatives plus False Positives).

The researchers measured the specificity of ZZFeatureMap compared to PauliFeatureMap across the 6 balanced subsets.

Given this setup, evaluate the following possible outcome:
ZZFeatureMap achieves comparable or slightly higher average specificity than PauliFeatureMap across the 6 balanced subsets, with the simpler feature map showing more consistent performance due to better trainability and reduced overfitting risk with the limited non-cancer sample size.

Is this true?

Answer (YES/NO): NO